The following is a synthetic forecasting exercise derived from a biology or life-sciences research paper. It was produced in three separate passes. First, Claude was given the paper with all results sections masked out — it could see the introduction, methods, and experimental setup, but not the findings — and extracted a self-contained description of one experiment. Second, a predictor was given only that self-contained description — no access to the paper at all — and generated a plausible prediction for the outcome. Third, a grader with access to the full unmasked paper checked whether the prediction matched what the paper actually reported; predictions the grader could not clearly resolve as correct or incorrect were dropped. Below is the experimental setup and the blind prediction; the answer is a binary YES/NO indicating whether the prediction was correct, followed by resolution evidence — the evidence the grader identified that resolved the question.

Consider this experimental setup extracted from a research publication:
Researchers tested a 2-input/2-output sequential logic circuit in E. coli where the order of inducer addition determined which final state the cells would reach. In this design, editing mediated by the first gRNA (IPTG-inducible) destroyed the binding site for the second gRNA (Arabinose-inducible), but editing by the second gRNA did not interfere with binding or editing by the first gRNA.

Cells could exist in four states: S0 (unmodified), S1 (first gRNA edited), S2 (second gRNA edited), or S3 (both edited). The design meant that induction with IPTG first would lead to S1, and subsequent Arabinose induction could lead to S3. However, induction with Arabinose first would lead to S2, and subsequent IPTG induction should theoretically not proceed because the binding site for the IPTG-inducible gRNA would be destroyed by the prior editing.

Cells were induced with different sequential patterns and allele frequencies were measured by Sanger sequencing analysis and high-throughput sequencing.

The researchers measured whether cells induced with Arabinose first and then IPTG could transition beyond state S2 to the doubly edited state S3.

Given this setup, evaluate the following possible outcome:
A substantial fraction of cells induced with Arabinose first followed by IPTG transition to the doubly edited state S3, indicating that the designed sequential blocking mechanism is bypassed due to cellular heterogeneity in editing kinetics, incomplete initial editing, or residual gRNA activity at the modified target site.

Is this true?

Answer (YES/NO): NO